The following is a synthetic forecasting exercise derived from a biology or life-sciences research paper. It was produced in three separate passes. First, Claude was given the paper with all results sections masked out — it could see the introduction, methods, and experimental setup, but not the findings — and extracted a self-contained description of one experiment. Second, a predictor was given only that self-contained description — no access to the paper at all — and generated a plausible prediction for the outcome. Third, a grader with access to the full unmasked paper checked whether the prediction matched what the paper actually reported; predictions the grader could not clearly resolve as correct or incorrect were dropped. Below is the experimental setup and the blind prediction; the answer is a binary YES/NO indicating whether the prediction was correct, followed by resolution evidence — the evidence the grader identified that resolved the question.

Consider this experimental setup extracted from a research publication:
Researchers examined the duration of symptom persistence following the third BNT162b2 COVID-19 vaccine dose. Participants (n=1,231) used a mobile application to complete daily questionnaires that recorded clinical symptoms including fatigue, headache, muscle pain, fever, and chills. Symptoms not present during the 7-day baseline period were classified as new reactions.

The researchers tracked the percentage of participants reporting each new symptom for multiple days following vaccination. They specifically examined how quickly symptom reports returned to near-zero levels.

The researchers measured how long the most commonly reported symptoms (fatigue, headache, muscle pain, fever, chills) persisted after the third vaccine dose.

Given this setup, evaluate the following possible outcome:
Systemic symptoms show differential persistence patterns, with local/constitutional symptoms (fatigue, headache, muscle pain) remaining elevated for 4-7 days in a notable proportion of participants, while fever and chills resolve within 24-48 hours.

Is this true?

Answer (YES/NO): NO